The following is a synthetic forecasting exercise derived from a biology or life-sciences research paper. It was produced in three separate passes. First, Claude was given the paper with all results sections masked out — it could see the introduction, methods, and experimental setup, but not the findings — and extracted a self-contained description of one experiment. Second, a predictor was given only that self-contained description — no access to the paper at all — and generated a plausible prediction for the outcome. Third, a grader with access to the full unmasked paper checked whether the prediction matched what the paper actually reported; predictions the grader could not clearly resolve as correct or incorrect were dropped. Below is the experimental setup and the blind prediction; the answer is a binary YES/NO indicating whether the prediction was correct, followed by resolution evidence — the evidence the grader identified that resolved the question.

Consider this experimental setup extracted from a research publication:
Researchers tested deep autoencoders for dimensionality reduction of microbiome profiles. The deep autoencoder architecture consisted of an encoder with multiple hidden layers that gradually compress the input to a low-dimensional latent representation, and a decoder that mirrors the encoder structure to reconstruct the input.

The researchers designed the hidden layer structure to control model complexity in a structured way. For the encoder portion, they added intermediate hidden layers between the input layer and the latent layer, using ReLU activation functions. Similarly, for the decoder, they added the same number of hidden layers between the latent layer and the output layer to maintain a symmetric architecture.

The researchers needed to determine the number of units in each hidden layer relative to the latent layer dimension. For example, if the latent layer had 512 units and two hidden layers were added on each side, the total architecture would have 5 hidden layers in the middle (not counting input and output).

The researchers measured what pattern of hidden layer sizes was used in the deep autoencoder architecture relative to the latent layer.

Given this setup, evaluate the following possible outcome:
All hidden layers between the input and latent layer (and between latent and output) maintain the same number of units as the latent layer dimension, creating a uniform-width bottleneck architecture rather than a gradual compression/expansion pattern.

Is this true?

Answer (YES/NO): NO